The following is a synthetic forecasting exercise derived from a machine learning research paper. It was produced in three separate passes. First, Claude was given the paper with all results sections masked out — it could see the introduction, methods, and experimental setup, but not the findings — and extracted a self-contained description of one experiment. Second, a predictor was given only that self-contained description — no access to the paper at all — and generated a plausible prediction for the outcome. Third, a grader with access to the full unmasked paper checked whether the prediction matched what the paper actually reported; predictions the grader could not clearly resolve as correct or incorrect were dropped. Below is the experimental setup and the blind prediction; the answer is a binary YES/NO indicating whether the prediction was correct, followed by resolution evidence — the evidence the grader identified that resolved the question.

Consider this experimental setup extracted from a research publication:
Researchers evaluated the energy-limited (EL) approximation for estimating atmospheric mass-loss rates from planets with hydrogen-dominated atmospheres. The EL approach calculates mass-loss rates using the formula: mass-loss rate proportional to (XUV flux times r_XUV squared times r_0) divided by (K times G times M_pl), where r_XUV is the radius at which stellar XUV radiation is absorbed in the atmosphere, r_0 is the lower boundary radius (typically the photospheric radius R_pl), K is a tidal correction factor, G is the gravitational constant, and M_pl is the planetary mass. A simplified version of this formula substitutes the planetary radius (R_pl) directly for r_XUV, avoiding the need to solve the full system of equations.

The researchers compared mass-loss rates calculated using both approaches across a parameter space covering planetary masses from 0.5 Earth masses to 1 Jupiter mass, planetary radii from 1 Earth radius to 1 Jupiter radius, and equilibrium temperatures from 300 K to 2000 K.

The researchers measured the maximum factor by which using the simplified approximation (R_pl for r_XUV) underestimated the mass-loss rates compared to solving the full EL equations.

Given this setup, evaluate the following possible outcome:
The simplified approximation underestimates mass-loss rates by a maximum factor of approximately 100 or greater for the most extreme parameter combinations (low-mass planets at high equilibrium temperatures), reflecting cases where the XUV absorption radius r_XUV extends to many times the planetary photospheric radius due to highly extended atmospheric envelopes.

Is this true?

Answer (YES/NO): NO